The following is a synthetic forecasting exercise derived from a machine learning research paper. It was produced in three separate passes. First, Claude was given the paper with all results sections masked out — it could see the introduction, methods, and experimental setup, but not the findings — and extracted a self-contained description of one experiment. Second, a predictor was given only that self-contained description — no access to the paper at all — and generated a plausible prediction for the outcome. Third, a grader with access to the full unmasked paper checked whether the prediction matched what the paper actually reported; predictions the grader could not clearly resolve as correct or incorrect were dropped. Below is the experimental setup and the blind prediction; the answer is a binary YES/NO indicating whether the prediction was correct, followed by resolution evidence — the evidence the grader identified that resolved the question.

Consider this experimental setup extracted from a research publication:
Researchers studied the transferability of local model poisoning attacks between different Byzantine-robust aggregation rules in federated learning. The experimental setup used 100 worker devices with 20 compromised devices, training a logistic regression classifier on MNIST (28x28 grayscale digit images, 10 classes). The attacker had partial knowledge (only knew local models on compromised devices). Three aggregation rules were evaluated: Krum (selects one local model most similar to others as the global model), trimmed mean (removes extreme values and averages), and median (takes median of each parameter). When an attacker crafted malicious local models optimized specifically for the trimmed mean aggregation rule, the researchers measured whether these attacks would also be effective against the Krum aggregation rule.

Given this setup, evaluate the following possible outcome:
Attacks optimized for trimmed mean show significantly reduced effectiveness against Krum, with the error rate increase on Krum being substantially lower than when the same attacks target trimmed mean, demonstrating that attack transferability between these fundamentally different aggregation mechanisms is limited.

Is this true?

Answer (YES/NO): YES